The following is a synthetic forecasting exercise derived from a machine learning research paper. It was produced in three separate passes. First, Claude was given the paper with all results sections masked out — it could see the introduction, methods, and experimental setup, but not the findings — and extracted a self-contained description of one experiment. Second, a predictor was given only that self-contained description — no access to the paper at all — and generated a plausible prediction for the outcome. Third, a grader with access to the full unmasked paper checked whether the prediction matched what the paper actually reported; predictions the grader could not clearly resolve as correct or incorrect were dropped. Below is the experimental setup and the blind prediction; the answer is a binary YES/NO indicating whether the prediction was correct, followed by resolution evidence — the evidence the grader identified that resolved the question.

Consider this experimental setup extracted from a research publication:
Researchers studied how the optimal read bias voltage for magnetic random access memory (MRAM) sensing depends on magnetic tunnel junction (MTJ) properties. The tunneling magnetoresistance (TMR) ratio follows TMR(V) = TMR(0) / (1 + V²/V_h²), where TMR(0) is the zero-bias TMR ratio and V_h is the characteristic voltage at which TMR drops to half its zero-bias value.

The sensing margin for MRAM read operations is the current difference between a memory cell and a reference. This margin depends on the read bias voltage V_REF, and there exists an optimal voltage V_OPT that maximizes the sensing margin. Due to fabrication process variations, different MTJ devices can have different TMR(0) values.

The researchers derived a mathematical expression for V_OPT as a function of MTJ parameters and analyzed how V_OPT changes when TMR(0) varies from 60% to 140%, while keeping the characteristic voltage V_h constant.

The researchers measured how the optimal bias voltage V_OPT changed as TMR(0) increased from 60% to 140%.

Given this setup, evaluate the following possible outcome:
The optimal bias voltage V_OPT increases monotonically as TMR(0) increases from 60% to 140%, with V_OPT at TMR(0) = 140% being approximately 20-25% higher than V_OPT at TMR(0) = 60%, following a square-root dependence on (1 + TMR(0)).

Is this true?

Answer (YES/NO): NO